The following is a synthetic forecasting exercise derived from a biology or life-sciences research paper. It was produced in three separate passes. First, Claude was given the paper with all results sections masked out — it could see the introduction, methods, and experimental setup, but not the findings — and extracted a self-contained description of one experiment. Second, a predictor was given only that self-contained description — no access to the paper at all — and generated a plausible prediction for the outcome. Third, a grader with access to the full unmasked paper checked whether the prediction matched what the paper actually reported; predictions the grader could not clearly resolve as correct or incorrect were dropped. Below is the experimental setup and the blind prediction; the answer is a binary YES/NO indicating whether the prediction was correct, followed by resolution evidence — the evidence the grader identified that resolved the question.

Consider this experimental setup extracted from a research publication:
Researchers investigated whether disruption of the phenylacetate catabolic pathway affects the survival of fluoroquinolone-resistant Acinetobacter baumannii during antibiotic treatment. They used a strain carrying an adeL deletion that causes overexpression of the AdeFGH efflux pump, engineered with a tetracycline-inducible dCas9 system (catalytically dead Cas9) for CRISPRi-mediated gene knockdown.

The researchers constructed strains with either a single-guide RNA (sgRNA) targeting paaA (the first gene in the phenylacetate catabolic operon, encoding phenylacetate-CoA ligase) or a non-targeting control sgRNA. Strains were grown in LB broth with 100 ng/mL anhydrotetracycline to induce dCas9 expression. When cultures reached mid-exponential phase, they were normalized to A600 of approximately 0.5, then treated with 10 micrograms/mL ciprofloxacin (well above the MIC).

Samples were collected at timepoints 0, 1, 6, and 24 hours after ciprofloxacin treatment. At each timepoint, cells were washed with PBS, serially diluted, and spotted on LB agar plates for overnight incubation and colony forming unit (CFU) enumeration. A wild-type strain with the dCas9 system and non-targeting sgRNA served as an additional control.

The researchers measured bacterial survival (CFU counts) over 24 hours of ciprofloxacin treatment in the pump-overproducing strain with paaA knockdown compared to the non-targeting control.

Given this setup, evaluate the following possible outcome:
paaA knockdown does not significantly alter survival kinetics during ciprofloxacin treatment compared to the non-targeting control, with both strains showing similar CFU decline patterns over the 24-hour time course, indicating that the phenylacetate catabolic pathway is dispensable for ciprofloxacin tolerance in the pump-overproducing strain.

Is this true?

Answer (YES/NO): YES